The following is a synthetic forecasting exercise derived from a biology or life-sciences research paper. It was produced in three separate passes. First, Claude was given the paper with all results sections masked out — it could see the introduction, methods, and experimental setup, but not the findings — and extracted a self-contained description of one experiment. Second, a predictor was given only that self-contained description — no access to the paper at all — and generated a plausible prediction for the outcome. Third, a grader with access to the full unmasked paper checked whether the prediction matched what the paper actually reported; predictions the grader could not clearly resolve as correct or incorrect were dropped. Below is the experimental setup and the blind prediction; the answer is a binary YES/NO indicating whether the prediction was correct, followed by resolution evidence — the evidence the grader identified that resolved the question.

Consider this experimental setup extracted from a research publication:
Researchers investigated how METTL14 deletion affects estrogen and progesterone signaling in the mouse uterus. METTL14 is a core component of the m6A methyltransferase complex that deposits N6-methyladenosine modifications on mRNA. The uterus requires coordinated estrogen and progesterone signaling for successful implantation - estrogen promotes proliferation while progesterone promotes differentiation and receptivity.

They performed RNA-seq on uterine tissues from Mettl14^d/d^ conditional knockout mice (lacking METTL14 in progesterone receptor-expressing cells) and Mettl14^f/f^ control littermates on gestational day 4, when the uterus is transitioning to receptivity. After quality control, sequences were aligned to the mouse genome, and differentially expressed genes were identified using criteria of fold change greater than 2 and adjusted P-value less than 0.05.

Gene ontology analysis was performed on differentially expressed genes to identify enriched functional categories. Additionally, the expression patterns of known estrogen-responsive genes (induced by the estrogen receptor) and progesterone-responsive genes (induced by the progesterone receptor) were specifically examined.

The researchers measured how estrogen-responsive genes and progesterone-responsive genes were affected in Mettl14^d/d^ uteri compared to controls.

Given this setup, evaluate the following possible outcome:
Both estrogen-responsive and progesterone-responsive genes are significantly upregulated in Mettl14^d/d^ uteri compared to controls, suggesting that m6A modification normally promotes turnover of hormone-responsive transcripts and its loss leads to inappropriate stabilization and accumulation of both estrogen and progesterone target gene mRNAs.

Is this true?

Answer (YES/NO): NO